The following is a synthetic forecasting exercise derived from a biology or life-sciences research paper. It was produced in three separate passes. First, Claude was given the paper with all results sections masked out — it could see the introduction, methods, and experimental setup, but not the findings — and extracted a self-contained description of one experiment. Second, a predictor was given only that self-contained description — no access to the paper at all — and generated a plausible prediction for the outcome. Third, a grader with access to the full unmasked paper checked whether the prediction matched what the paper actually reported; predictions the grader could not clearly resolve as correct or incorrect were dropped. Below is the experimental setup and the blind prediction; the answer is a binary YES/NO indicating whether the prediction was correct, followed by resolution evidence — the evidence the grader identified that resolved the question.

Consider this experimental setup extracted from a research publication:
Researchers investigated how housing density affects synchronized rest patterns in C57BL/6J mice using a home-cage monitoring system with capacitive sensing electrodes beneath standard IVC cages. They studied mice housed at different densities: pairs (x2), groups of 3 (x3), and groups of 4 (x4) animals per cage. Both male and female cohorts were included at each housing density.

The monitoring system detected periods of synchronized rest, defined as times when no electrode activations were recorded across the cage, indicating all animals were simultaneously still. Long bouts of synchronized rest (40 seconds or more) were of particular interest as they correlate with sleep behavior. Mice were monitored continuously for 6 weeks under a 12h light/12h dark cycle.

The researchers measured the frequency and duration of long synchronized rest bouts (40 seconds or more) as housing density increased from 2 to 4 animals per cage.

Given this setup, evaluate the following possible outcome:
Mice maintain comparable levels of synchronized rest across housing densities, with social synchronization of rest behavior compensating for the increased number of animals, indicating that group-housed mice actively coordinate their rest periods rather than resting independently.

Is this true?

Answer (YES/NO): NO